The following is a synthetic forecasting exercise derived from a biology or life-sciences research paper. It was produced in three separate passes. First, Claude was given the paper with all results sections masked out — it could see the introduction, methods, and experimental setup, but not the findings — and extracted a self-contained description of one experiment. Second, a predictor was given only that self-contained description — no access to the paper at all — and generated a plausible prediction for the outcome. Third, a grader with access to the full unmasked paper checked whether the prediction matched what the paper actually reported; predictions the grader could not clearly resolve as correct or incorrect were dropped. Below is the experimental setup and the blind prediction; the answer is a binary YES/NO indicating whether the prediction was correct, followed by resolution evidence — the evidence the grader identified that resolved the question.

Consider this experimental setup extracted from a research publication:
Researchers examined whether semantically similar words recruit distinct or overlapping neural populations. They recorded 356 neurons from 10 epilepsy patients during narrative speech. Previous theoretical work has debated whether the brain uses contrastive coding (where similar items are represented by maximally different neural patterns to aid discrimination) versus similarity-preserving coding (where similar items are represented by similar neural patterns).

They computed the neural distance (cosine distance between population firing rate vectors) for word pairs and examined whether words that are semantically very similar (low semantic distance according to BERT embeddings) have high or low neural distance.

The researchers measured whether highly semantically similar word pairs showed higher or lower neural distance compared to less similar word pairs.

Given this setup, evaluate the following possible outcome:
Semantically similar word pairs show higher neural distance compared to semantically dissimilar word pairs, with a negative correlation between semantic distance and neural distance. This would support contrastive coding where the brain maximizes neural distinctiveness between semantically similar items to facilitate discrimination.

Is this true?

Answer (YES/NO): YES